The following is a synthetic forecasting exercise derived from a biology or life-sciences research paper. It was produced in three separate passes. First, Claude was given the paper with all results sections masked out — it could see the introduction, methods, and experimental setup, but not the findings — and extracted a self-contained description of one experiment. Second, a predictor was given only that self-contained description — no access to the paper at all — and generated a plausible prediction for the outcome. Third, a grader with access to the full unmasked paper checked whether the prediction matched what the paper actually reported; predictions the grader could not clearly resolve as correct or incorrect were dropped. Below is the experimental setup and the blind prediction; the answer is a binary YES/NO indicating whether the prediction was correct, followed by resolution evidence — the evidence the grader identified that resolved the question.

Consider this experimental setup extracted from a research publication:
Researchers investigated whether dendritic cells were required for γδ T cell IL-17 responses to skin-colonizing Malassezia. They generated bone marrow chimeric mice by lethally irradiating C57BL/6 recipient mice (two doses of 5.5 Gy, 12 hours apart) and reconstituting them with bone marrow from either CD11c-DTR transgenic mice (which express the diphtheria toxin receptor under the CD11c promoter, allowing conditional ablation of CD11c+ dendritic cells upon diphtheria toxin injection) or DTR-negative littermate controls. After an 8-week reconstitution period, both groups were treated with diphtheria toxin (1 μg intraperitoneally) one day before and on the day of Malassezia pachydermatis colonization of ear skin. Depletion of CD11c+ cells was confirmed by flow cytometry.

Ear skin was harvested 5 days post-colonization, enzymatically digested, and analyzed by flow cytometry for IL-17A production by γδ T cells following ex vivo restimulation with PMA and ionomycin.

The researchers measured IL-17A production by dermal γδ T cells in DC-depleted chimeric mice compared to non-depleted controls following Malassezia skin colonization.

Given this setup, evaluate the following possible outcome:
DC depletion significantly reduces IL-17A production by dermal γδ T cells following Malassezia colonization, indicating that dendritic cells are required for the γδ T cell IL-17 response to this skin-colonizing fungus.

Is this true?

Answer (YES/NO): NO